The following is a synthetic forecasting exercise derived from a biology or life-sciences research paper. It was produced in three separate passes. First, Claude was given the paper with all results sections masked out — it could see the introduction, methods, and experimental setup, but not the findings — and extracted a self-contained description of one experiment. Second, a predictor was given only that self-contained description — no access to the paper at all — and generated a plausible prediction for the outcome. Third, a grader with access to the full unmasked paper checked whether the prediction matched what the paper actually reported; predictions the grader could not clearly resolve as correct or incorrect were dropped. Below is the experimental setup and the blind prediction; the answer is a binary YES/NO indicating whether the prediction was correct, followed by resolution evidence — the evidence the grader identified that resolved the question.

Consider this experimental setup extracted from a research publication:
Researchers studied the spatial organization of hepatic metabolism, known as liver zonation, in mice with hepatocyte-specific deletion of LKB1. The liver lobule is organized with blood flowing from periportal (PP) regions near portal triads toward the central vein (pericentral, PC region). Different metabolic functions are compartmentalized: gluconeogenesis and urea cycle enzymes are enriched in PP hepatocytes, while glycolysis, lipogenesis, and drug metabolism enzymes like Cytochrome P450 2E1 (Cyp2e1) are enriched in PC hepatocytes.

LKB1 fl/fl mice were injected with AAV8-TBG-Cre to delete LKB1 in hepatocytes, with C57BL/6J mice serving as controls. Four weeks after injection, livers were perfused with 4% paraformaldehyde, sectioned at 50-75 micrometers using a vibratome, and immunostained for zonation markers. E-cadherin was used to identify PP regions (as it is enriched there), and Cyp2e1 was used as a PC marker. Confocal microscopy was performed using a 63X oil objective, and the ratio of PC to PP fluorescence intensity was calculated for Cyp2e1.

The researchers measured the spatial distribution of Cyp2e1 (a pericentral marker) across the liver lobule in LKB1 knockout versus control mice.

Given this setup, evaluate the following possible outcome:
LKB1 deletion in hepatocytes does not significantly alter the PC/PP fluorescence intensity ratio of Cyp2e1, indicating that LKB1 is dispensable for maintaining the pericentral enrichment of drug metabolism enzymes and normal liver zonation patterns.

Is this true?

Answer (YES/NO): NO